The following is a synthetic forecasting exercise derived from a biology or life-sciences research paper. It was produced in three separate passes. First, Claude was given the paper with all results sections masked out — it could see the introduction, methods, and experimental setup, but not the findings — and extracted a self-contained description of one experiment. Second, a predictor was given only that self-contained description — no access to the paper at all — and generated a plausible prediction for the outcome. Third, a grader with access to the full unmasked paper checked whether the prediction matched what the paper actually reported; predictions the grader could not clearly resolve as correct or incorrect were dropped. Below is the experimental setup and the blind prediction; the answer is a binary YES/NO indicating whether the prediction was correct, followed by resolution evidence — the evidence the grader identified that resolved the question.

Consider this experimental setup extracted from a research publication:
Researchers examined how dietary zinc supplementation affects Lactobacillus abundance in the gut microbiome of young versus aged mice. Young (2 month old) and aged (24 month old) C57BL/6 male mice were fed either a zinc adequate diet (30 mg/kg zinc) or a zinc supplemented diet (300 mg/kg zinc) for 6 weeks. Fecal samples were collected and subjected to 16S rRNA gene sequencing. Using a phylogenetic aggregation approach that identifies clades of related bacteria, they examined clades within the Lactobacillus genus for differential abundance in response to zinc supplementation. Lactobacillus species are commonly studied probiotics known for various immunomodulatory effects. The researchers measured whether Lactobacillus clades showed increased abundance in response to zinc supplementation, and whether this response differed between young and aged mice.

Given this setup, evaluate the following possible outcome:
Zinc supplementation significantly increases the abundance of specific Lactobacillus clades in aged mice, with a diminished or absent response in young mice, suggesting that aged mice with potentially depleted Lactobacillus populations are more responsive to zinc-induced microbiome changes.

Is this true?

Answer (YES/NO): YES